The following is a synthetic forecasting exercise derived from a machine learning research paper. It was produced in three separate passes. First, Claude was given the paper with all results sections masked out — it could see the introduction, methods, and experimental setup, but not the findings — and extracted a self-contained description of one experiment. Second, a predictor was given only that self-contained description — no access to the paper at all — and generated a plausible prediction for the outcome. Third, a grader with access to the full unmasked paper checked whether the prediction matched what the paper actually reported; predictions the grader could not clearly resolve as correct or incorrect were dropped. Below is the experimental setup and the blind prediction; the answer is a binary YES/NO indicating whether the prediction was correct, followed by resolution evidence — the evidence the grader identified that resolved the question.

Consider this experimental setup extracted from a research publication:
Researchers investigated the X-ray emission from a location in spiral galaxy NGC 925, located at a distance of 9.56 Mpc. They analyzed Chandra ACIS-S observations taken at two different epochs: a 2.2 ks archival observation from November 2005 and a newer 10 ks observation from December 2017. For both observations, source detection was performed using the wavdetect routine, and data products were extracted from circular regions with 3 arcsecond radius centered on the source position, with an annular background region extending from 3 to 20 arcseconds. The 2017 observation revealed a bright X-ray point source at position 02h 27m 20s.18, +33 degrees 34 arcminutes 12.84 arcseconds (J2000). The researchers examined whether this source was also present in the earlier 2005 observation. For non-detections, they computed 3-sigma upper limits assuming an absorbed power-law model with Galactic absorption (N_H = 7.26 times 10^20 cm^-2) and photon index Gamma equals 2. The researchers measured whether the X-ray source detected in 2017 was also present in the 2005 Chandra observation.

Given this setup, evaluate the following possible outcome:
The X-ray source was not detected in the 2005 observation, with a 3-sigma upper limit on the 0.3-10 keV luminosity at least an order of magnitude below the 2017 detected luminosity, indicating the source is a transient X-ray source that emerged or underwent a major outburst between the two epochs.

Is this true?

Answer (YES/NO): YES